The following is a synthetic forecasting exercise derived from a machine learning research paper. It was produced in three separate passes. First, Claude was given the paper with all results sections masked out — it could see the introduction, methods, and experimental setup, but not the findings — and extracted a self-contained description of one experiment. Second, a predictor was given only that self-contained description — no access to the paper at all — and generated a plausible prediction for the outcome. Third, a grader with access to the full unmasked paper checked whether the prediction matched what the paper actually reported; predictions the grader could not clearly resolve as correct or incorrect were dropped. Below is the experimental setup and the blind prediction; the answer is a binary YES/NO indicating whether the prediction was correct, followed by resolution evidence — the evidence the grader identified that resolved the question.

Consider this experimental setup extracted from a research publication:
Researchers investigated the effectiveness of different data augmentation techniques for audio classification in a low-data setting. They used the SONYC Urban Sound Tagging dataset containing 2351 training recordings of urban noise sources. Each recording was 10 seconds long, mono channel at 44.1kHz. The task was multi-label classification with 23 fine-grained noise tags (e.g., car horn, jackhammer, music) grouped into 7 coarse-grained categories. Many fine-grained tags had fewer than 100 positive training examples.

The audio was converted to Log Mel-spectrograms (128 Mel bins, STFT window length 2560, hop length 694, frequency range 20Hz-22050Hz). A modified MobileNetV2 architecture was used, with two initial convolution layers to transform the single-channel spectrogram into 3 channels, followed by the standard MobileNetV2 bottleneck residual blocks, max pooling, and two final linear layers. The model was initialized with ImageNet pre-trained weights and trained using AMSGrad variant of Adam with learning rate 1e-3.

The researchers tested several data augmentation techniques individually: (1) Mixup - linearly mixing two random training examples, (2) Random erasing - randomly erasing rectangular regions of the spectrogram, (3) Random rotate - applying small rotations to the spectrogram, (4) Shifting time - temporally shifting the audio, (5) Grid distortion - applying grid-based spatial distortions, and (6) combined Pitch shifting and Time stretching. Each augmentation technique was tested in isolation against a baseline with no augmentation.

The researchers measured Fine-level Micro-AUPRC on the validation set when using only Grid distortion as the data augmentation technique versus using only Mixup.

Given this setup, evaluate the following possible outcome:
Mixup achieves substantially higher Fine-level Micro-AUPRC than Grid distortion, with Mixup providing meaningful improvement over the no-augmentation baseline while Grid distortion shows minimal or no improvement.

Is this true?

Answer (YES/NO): NO